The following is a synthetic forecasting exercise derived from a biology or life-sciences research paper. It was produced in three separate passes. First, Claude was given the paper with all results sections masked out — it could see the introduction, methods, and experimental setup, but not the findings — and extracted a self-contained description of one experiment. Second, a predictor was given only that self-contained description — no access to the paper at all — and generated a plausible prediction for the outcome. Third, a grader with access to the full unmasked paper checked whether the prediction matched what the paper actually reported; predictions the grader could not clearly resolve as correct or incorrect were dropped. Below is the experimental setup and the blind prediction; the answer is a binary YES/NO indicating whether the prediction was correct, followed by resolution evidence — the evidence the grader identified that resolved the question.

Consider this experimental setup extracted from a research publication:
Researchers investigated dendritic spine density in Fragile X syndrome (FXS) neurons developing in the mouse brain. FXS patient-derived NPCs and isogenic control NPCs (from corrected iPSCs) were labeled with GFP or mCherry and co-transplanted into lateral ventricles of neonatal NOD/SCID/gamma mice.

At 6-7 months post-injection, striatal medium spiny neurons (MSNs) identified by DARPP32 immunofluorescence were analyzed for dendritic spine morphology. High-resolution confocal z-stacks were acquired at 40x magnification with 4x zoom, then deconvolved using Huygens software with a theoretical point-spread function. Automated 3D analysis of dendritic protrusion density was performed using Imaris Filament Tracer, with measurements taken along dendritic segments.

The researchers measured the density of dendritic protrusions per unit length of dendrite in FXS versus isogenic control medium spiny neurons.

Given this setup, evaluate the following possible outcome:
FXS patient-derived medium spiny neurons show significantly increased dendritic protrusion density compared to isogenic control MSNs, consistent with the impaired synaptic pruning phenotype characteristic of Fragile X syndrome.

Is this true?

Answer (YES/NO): NO